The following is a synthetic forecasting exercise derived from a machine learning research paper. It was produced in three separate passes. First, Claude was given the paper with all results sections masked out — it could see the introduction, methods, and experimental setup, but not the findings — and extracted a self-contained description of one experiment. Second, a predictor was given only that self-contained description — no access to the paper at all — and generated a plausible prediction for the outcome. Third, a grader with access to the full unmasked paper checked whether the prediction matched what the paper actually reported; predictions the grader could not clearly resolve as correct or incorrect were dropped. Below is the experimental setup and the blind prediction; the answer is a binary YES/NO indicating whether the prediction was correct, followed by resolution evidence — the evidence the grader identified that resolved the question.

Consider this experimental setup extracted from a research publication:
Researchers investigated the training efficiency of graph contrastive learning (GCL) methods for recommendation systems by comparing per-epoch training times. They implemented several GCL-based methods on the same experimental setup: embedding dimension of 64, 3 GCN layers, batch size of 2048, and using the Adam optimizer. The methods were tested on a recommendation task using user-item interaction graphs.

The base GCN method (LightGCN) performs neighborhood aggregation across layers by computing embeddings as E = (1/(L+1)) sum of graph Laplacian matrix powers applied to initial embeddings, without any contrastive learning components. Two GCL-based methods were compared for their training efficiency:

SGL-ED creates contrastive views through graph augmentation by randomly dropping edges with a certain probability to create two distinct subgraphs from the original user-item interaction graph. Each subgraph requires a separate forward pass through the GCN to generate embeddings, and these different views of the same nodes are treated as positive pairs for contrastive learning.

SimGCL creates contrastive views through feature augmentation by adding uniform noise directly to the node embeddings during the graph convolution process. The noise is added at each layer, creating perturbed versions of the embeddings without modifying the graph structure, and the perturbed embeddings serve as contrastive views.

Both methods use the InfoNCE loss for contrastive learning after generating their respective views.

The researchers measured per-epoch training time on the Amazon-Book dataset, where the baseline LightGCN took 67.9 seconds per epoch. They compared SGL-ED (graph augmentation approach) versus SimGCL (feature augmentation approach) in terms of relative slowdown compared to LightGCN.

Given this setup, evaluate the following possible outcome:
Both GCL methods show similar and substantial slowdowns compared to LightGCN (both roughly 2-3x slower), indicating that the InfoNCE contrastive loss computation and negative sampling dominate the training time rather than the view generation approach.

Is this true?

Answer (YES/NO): YES